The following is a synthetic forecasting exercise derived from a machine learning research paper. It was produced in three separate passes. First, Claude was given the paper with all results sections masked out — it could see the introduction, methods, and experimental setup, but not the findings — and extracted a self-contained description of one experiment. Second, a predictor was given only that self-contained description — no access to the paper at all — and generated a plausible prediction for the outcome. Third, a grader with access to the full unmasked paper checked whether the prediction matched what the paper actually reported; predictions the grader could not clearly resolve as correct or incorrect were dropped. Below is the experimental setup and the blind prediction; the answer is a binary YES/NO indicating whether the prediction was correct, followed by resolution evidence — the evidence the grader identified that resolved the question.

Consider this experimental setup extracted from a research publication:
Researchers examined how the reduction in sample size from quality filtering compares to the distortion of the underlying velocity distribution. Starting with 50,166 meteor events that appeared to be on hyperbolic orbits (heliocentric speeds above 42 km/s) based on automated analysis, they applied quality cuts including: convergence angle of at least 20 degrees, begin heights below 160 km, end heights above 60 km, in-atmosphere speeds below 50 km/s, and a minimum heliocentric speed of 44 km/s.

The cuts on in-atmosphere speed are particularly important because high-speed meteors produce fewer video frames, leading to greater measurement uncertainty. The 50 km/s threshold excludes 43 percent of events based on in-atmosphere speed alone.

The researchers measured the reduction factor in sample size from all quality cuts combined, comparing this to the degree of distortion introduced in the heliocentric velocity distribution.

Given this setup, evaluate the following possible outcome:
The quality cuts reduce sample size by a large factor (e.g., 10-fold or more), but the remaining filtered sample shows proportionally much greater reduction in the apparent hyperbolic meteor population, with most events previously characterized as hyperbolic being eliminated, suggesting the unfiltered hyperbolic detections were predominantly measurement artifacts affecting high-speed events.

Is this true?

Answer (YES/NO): NO